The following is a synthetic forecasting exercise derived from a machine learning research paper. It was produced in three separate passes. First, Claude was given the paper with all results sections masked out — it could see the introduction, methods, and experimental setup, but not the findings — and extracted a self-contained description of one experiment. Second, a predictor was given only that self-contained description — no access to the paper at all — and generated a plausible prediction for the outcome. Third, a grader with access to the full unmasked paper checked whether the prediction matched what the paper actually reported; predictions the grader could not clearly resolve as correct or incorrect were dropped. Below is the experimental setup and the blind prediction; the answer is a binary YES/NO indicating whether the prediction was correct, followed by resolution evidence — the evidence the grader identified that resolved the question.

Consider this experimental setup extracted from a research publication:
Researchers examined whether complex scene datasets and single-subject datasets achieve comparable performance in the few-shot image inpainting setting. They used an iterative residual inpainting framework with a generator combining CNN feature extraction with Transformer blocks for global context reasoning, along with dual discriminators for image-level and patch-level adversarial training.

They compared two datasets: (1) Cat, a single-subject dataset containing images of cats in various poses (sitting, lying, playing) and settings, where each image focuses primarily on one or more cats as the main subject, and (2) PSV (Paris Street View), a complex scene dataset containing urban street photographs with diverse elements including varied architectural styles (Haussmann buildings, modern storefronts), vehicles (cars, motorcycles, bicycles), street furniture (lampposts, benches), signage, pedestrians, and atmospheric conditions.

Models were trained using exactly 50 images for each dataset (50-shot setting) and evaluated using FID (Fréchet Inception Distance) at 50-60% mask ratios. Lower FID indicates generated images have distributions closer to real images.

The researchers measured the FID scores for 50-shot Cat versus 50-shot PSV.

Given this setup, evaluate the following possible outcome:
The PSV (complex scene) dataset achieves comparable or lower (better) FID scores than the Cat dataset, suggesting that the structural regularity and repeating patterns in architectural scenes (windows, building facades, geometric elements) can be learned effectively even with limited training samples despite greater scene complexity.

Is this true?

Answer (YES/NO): NO